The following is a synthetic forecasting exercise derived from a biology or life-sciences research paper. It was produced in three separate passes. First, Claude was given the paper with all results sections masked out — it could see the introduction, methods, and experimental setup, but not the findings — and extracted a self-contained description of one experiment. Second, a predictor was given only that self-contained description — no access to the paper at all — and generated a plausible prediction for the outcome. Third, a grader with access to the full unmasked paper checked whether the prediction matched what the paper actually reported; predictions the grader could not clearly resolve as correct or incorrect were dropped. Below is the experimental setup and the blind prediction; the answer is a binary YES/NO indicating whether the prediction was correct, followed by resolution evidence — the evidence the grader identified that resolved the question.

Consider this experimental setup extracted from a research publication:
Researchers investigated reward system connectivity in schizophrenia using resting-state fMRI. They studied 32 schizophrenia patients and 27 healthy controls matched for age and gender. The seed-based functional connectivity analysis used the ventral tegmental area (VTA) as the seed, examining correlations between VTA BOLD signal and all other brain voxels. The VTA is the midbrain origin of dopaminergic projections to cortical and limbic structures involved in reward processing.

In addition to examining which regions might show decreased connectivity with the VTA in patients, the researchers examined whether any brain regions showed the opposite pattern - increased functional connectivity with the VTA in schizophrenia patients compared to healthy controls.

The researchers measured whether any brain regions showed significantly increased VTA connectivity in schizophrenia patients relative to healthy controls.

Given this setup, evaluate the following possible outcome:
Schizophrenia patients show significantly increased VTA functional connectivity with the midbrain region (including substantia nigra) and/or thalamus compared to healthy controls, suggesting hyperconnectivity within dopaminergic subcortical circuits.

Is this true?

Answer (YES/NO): NO